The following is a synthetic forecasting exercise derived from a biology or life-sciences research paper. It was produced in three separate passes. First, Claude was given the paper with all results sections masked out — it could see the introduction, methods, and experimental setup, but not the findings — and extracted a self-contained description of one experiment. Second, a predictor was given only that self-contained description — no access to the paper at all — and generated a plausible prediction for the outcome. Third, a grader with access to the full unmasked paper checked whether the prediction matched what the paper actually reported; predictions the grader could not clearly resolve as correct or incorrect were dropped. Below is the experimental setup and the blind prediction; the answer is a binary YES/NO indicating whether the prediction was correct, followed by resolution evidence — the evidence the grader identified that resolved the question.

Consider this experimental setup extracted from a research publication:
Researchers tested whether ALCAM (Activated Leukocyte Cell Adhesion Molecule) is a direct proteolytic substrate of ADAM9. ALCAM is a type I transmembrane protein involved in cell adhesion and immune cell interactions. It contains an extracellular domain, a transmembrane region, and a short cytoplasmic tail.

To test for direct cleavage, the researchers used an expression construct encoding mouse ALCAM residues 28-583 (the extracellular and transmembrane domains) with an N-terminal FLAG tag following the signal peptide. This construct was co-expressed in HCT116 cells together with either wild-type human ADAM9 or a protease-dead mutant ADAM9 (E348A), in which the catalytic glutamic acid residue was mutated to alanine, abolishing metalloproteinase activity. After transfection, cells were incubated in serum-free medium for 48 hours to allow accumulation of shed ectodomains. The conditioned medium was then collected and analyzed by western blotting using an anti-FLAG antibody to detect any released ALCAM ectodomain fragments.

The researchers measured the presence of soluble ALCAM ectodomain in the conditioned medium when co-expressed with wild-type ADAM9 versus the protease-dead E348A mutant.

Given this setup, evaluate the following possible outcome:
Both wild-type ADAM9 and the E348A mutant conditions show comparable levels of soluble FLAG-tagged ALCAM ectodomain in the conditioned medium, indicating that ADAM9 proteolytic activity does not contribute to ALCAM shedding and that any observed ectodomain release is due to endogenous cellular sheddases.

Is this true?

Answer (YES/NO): NO